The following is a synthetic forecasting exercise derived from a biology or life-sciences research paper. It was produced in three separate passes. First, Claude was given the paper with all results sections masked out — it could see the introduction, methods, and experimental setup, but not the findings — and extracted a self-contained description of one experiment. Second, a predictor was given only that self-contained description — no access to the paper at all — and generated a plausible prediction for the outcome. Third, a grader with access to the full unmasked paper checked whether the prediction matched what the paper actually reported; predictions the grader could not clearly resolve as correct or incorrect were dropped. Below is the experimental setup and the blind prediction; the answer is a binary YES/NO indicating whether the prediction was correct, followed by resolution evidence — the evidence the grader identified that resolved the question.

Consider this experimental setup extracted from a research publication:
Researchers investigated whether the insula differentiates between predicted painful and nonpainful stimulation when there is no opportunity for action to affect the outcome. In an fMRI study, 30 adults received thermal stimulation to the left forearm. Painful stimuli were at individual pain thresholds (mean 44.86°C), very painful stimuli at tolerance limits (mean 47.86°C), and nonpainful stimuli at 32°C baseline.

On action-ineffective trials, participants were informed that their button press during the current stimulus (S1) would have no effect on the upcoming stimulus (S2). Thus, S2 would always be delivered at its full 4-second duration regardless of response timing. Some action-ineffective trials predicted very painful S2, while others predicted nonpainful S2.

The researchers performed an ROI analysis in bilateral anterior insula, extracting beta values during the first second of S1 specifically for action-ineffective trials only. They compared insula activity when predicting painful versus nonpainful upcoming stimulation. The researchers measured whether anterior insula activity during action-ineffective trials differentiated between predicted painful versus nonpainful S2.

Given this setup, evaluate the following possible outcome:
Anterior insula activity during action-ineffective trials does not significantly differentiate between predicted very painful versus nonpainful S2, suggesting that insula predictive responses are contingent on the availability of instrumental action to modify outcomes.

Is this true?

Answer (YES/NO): NO